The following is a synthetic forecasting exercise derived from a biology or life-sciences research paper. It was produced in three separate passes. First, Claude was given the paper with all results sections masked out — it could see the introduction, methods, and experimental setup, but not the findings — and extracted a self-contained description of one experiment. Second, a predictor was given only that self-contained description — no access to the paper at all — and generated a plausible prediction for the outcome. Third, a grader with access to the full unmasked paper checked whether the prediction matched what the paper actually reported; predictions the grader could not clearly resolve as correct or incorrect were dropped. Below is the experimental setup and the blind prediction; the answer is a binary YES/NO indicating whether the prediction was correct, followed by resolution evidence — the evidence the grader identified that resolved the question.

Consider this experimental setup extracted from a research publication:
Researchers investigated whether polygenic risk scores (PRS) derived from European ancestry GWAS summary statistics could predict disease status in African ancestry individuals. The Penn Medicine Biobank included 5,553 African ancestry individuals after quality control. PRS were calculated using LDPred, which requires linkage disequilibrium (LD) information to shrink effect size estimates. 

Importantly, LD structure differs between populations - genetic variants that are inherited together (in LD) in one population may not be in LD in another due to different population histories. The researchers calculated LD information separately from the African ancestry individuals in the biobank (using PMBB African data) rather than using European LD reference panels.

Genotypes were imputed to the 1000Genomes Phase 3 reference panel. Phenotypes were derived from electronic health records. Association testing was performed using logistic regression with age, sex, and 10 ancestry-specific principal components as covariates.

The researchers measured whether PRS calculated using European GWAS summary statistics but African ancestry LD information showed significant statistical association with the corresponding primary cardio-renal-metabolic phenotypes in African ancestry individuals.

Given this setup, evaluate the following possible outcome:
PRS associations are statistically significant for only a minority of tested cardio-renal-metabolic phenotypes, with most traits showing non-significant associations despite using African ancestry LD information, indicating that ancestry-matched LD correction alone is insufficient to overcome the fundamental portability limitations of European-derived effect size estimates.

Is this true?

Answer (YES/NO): NO